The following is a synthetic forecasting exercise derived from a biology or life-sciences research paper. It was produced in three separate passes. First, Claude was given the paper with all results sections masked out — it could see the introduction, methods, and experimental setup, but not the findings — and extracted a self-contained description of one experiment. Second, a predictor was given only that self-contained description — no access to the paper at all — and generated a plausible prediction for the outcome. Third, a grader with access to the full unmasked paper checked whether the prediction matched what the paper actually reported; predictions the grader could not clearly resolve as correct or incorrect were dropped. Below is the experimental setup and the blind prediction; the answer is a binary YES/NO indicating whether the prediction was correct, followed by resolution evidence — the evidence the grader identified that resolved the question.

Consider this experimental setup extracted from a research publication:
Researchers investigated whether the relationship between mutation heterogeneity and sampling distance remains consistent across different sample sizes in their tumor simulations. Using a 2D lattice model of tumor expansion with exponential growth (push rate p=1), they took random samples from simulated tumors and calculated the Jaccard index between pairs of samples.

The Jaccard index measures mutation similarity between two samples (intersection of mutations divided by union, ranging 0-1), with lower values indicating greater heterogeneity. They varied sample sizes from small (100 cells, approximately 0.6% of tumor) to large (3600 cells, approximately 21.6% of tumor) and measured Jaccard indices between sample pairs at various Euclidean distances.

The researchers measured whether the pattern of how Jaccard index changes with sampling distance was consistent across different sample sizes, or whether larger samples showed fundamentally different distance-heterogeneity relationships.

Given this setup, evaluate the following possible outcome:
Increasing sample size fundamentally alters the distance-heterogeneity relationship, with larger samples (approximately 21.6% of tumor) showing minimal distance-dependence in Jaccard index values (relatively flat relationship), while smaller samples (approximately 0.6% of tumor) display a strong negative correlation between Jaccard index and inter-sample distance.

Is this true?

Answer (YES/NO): NO